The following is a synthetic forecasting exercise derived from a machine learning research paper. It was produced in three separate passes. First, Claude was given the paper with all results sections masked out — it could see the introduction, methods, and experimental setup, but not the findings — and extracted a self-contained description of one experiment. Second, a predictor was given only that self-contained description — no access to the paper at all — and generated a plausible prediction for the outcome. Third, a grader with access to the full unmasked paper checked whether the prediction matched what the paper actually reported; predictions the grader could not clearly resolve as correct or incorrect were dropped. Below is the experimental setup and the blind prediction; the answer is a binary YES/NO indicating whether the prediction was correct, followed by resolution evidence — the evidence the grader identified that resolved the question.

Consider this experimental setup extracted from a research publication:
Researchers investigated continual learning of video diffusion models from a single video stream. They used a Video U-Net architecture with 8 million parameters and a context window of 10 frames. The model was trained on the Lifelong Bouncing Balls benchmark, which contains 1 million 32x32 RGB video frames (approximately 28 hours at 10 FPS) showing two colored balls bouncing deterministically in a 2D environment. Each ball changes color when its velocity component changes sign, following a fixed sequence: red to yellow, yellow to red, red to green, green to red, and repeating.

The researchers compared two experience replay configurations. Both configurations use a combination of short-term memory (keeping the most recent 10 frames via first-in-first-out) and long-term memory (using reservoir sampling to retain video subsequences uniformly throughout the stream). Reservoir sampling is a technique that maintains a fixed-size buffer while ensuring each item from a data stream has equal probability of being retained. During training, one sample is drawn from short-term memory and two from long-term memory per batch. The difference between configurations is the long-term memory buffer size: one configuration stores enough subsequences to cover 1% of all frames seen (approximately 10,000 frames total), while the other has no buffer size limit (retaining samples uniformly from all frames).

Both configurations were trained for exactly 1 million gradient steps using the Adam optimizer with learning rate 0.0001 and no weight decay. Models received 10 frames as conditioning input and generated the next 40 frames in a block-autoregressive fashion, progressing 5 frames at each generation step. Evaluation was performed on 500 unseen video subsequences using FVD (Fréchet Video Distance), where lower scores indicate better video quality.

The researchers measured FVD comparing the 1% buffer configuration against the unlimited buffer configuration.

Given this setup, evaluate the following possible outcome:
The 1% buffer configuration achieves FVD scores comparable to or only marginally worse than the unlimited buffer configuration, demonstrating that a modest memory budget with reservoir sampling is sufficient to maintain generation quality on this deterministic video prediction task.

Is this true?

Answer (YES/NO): YES